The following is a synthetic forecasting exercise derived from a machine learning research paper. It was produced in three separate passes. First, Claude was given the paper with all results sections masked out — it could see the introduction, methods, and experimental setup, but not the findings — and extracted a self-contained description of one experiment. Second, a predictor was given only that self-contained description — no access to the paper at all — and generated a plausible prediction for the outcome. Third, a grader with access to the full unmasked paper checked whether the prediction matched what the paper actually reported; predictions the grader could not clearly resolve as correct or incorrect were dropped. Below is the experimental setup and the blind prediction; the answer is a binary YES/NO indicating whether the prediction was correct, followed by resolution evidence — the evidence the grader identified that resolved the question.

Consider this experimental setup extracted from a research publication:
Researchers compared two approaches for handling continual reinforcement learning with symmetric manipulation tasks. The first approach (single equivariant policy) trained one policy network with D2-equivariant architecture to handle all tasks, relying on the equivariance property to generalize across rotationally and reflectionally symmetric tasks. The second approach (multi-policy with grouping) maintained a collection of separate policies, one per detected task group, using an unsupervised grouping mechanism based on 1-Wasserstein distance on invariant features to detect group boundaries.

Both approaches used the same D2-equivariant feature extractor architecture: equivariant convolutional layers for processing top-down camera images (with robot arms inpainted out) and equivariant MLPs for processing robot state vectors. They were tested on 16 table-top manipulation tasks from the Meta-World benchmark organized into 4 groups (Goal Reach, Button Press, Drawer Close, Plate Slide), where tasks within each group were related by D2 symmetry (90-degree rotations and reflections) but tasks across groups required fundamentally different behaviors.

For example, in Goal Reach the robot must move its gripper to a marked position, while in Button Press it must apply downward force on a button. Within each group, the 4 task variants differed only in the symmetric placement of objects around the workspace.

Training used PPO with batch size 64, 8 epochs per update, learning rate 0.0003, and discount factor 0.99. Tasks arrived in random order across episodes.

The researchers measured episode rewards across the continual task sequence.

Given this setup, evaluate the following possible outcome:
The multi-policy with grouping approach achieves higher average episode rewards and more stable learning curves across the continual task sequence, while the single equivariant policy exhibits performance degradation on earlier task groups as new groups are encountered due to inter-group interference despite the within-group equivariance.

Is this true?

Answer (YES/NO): YES